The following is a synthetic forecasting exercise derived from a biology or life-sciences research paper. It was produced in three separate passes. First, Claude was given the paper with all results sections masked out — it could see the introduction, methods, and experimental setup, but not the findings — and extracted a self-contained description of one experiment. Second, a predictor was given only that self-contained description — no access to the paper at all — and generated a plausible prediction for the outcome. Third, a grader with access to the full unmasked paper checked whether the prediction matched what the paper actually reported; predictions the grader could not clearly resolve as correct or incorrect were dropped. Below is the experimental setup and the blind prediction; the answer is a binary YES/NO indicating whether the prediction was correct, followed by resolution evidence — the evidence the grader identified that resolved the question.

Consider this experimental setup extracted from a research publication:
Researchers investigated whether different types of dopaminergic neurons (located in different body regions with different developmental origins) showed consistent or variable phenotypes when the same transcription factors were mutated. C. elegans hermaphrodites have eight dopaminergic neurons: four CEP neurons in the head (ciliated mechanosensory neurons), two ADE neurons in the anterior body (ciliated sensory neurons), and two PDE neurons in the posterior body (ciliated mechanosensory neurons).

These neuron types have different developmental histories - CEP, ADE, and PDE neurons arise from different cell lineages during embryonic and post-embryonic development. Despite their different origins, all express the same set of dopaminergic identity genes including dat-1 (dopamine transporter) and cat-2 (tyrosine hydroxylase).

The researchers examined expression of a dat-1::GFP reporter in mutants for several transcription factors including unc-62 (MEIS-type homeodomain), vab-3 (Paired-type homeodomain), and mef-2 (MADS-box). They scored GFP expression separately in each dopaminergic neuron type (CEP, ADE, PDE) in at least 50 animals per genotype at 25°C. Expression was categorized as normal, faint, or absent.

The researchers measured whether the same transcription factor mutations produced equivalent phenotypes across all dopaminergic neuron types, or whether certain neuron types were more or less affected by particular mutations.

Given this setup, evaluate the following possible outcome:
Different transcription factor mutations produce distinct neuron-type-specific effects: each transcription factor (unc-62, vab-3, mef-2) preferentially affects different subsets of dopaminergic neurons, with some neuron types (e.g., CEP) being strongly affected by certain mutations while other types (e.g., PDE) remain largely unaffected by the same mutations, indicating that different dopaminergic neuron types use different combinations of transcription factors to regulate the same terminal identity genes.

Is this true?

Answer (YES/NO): YES